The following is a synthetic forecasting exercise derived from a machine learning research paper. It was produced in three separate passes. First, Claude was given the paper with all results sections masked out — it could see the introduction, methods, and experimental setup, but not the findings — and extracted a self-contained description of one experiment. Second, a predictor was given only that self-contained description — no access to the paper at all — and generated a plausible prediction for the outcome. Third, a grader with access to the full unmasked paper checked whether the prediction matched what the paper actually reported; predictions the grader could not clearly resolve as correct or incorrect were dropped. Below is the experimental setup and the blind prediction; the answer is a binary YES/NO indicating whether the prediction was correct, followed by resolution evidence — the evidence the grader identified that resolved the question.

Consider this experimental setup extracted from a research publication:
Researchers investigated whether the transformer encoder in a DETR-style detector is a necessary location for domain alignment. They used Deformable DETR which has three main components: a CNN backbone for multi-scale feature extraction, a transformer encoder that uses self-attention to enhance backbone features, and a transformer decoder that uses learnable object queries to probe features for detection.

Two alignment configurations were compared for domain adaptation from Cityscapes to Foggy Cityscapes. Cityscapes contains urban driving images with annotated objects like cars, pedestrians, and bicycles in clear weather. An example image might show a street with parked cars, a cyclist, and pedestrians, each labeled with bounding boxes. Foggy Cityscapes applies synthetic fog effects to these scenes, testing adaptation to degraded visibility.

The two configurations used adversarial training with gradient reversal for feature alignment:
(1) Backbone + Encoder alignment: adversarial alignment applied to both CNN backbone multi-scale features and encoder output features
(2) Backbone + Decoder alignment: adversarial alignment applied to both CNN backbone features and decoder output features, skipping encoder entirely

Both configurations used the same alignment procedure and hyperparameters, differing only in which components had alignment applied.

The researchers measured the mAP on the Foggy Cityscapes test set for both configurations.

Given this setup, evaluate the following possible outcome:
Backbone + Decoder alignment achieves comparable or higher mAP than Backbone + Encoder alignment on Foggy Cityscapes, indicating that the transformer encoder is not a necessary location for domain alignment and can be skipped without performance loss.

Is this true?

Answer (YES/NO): YES